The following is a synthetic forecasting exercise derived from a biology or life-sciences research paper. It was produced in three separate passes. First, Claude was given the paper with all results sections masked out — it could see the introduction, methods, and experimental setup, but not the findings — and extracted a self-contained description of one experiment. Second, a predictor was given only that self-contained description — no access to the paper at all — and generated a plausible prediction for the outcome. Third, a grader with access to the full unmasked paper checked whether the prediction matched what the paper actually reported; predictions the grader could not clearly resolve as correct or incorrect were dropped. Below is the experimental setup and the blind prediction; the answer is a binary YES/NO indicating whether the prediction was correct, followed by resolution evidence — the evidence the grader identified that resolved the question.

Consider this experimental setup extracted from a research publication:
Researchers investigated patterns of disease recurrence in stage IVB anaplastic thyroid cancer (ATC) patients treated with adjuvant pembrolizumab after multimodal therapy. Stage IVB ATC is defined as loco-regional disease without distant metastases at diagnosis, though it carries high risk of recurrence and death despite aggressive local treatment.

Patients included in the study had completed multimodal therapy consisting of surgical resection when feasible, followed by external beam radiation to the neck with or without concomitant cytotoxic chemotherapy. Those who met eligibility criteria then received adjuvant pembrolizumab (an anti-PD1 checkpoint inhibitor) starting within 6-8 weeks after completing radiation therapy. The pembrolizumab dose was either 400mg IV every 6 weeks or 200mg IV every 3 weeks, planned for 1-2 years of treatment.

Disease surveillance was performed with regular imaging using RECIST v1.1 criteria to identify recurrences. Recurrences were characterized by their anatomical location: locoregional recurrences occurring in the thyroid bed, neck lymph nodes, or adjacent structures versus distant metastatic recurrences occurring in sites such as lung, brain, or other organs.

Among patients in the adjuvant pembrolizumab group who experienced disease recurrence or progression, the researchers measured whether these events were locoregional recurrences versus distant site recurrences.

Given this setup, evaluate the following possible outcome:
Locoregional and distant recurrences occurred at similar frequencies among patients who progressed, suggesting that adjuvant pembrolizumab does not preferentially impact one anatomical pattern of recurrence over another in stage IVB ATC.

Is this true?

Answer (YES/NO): NO